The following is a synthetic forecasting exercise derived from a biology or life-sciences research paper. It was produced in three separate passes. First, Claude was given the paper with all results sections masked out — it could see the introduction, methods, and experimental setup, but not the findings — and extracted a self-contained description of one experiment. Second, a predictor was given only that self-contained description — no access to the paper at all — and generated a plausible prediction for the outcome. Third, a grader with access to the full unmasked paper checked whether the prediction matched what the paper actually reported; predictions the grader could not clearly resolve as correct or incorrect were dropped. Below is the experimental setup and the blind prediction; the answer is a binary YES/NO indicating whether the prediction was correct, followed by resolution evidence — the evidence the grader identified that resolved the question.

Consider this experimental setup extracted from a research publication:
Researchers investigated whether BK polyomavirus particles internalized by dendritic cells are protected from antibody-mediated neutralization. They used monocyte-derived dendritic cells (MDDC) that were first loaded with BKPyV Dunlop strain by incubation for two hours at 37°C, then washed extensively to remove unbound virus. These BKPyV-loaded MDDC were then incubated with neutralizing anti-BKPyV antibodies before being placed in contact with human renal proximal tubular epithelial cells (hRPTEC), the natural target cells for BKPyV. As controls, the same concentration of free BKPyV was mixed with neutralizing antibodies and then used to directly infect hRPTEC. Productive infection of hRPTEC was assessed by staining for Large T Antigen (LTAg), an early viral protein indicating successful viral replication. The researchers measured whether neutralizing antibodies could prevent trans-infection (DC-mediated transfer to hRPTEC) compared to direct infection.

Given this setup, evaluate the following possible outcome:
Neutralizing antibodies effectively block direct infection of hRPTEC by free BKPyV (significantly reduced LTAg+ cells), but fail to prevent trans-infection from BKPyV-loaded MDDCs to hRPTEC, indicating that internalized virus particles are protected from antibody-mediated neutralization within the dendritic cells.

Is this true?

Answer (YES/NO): YES